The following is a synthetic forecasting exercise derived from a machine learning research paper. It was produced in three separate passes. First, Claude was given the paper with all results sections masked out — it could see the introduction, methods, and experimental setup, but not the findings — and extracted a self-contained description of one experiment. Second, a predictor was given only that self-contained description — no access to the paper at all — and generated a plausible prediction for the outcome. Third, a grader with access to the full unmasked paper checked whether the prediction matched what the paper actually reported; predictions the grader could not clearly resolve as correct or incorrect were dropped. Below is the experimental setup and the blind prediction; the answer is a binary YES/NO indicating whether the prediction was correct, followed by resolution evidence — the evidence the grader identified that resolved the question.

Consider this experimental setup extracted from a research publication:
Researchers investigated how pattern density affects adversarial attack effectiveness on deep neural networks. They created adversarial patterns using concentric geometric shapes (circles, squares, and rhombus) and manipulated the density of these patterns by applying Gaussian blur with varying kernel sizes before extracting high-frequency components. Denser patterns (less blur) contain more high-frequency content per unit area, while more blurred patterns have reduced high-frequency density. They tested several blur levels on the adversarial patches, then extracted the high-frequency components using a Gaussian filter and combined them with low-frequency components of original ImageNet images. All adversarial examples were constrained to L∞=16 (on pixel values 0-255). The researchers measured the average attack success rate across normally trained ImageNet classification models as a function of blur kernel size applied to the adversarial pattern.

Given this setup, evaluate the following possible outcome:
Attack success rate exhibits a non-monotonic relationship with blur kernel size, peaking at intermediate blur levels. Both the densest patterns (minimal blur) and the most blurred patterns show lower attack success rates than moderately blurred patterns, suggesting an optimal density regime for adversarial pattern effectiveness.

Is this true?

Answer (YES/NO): NO